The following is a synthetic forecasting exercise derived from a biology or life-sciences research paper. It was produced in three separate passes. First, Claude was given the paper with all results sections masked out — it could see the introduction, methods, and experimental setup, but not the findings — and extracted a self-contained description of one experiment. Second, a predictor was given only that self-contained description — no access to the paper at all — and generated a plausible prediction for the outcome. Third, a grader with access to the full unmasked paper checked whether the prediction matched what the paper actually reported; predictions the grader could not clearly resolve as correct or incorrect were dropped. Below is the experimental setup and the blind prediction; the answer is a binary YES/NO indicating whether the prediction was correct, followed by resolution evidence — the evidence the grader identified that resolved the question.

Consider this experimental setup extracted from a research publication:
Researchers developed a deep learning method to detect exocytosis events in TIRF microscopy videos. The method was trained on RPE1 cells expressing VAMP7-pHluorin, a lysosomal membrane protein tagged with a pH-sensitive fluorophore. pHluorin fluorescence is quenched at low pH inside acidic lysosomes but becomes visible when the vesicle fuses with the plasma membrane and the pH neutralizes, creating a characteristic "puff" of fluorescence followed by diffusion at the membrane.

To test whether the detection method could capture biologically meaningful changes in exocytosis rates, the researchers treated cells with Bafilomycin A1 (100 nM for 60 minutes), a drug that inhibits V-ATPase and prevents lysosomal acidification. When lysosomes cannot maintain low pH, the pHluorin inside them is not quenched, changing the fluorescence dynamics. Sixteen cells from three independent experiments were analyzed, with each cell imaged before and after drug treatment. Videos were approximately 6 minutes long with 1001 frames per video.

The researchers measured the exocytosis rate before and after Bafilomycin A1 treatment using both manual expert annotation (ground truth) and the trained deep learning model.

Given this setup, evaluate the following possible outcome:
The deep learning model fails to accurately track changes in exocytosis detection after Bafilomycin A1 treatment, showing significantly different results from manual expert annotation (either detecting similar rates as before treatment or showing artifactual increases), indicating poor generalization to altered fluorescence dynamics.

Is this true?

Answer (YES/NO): NO